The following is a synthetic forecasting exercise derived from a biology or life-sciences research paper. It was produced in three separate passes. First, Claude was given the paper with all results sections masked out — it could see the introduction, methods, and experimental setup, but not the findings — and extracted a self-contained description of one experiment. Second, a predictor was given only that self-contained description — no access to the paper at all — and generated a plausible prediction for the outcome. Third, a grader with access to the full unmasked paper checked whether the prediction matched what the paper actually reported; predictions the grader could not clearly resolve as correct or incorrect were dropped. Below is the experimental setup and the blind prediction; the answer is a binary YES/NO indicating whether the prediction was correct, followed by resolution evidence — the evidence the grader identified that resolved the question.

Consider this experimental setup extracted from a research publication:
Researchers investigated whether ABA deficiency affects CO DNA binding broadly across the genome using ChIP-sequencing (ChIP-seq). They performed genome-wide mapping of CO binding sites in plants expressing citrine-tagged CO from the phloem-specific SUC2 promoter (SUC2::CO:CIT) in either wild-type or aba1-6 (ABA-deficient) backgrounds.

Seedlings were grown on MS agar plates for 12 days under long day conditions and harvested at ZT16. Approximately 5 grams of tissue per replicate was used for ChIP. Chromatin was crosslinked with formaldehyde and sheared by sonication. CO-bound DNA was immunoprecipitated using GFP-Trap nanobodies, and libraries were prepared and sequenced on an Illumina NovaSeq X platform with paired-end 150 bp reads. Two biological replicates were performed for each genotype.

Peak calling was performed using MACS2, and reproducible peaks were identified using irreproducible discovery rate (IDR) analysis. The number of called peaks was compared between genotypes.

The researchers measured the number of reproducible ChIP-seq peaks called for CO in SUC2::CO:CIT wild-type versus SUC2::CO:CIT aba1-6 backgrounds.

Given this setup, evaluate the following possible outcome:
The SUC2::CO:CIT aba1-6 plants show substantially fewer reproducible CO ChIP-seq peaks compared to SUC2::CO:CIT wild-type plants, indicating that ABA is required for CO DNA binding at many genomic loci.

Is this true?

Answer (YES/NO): YES